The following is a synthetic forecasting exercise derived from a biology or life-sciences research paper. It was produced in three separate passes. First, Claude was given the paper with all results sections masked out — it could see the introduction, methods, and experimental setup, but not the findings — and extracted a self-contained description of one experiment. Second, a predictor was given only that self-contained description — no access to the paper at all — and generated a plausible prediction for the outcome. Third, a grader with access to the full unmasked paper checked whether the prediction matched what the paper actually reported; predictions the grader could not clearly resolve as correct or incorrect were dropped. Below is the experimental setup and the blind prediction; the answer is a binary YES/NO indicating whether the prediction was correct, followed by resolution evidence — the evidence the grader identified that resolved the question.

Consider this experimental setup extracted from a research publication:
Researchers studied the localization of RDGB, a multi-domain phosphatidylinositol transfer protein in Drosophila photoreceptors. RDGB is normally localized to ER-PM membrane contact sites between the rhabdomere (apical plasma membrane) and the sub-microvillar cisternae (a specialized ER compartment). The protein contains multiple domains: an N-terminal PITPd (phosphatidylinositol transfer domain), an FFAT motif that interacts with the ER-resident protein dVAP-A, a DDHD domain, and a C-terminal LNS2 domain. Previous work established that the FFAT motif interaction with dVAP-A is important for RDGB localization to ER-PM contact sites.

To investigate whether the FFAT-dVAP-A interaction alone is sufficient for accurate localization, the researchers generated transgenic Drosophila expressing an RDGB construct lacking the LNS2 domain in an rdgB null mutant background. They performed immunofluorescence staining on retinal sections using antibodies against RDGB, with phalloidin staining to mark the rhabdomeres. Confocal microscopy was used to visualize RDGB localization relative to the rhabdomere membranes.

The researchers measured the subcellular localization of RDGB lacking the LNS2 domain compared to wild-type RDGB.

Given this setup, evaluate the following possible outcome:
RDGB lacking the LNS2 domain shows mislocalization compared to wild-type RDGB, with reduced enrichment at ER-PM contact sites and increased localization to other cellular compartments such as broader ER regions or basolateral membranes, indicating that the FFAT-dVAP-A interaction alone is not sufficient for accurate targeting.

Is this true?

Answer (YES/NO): YES